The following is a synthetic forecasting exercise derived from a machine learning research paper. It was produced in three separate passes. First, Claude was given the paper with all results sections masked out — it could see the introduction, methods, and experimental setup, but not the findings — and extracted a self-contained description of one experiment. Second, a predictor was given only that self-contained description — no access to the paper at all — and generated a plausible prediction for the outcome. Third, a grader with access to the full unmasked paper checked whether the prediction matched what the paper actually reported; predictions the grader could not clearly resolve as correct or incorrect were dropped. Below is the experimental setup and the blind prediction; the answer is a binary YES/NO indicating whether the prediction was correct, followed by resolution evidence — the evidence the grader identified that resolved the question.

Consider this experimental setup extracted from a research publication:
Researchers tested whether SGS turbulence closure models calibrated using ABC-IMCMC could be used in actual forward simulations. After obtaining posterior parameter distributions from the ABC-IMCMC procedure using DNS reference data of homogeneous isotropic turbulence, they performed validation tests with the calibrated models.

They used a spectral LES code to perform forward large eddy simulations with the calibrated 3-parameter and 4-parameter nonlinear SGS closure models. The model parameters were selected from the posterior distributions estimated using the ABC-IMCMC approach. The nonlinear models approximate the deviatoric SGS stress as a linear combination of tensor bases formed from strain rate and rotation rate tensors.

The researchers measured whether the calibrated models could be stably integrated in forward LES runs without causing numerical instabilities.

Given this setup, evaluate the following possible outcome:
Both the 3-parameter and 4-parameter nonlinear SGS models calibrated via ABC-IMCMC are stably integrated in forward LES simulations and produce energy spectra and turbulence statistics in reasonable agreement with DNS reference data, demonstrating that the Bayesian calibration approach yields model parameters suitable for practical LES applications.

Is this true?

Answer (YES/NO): YES